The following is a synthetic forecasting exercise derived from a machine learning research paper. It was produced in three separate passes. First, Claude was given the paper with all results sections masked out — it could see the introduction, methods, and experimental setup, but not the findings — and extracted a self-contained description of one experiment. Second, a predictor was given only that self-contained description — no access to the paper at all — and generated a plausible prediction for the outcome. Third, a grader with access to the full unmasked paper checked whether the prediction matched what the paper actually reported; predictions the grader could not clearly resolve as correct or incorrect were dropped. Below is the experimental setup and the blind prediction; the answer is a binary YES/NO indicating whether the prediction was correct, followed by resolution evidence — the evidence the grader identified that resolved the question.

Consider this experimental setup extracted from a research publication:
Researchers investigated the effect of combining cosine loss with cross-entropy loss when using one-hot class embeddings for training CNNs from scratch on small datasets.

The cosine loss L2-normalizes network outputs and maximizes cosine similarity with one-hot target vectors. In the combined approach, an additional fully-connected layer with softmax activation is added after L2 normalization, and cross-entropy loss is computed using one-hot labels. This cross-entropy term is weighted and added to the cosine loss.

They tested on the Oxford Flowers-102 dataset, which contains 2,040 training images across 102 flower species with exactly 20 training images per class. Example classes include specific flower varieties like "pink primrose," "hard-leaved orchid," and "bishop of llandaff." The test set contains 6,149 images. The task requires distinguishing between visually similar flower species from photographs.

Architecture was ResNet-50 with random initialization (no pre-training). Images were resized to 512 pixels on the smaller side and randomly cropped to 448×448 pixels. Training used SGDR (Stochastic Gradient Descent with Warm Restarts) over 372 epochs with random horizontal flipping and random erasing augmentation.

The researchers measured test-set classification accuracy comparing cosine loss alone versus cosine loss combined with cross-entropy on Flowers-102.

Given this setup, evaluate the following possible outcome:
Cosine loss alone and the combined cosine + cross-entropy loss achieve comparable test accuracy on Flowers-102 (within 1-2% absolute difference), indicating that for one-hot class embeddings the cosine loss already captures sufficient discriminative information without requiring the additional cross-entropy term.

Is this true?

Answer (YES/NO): YES